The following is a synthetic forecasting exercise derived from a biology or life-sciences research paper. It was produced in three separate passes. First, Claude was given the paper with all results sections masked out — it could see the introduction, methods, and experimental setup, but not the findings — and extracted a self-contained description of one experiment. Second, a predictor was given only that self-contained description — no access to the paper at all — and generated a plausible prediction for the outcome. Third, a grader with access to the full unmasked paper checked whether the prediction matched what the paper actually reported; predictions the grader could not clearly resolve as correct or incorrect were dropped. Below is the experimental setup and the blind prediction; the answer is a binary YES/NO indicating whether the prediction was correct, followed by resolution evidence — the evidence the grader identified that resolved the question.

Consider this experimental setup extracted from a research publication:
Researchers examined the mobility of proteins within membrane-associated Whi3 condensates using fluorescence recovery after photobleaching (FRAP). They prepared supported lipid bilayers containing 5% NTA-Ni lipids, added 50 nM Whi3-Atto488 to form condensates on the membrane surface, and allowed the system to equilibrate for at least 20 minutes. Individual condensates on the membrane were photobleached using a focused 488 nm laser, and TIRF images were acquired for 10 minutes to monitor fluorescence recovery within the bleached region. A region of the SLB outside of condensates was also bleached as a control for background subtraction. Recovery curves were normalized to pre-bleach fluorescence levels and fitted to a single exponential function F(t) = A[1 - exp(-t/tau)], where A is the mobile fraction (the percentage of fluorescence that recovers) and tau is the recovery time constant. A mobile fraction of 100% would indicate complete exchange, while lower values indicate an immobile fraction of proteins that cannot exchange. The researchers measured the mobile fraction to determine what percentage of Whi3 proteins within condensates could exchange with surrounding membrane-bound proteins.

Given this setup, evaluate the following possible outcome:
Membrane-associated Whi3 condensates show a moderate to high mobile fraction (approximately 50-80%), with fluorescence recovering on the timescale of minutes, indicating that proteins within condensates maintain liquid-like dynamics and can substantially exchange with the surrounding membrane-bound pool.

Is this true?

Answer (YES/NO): NO